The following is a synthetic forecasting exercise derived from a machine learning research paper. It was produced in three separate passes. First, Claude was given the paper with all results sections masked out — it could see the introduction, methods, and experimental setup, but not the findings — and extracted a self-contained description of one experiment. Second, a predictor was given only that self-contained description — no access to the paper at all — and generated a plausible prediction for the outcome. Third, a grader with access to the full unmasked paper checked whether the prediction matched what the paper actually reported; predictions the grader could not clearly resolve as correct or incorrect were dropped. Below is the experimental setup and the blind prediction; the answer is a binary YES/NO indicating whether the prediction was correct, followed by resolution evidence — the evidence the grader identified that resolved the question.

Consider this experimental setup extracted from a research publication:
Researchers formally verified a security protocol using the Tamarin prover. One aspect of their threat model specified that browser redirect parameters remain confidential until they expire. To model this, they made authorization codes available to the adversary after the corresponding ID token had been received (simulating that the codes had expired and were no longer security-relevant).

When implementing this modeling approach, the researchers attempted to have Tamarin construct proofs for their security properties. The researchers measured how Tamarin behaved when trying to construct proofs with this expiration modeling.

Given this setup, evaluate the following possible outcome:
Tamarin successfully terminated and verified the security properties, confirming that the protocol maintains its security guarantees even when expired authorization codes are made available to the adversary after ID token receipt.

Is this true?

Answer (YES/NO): NO